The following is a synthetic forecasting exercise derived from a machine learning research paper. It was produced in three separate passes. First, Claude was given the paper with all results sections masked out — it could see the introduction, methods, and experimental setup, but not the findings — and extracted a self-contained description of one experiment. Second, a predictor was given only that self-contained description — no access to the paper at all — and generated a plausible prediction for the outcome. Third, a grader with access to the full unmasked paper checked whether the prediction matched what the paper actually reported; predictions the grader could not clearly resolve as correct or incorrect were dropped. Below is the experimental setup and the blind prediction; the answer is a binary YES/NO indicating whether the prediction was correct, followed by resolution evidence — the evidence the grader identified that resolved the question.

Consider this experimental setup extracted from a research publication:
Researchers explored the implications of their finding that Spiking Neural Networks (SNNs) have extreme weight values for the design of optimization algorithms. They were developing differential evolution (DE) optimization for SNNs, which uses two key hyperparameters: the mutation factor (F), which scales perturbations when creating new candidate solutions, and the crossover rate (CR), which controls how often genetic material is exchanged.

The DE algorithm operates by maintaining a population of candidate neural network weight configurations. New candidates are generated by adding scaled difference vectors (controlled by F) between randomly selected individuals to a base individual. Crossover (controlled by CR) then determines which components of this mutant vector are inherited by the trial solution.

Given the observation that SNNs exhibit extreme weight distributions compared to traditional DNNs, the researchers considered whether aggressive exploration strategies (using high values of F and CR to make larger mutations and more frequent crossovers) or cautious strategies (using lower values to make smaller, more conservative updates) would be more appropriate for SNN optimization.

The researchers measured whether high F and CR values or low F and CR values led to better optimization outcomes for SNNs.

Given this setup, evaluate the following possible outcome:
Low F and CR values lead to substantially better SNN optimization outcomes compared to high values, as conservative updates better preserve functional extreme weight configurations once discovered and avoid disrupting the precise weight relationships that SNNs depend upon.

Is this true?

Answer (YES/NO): YES